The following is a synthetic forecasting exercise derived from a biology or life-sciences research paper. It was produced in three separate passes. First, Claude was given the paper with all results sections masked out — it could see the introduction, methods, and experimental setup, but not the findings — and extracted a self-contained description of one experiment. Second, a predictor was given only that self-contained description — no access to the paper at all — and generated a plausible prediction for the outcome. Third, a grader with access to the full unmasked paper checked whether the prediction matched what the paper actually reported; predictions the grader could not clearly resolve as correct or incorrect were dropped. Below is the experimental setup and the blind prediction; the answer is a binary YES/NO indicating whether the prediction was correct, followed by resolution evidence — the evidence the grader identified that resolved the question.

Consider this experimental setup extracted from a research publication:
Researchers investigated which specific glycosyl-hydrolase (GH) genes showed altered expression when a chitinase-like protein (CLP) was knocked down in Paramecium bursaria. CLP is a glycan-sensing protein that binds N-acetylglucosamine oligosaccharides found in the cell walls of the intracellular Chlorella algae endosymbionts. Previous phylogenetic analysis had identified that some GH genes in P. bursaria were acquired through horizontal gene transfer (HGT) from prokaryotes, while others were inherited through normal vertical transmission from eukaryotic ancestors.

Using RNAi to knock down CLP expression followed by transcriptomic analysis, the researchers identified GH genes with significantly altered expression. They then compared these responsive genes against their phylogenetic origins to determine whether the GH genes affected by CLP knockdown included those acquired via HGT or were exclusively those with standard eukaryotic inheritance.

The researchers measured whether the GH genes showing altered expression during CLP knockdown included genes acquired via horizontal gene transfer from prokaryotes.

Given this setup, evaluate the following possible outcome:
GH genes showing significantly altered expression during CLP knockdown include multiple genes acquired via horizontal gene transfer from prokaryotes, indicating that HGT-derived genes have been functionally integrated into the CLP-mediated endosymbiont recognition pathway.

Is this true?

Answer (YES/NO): YES